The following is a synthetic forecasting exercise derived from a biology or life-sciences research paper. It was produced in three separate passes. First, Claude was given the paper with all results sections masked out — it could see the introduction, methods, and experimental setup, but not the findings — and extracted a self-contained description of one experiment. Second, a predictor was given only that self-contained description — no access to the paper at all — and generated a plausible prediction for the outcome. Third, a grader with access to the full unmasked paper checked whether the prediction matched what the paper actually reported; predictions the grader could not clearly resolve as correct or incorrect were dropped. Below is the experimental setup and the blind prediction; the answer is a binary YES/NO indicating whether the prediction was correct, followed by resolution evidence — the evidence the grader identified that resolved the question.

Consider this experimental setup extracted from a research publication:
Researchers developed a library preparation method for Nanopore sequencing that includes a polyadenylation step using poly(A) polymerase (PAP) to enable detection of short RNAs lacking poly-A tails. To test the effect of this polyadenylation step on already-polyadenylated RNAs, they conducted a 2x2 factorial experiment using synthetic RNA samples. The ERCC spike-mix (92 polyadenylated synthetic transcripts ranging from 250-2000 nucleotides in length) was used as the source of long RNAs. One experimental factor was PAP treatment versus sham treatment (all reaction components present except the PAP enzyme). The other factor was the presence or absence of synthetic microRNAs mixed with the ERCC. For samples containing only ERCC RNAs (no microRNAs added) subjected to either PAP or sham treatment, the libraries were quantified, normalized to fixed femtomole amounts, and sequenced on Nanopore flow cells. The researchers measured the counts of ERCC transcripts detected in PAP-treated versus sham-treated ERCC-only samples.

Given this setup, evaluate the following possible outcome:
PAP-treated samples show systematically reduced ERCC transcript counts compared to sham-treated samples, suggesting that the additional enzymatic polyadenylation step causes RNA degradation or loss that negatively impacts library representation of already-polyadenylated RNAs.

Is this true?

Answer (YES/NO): NO